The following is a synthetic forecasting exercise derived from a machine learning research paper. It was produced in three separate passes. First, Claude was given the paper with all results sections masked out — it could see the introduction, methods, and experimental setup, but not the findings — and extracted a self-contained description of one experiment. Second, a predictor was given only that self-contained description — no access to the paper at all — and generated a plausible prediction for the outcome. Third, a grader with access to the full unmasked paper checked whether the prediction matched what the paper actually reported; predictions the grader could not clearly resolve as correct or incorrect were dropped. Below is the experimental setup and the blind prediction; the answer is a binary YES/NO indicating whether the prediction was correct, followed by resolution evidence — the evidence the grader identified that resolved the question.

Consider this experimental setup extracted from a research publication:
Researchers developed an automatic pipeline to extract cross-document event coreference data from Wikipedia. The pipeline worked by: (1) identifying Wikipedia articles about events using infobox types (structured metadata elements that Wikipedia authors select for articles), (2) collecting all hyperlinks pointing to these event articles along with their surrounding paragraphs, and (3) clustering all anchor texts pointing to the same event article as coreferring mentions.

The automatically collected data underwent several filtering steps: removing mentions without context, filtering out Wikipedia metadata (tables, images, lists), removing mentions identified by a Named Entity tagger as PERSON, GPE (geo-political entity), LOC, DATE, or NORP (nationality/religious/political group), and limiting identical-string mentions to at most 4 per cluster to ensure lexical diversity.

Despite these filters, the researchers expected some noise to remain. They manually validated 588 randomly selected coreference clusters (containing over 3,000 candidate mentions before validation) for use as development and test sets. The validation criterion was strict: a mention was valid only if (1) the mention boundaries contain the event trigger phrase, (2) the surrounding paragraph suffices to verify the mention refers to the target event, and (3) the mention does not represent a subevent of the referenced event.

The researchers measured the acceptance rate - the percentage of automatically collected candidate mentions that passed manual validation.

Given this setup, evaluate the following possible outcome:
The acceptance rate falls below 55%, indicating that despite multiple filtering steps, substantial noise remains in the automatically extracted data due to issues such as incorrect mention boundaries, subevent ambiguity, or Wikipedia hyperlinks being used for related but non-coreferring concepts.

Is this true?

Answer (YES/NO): NO